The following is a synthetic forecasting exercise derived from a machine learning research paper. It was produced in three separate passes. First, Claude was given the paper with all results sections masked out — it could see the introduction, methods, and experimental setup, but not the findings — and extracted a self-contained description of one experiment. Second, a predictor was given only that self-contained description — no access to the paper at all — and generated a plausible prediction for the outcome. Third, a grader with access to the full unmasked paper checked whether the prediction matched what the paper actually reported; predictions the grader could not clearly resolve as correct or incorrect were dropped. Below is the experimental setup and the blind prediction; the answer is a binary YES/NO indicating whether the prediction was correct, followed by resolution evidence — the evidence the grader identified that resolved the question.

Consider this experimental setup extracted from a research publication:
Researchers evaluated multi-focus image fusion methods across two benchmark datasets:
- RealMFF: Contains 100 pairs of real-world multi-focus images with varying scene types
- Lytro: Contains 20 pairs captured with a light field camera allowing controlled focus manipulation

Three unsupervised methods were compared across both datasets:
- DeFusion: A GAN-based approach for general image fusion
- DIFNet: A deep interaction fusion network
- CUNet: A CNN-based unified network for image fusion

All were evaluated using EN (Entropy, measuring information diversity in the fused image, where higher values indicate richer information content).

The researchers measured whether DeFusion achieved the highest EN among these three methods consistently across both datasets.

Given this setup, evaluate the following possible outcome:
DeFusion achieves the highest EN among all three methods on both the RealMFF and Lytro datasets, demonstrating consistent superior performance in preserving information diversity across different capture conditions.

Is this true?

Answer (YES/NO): YES